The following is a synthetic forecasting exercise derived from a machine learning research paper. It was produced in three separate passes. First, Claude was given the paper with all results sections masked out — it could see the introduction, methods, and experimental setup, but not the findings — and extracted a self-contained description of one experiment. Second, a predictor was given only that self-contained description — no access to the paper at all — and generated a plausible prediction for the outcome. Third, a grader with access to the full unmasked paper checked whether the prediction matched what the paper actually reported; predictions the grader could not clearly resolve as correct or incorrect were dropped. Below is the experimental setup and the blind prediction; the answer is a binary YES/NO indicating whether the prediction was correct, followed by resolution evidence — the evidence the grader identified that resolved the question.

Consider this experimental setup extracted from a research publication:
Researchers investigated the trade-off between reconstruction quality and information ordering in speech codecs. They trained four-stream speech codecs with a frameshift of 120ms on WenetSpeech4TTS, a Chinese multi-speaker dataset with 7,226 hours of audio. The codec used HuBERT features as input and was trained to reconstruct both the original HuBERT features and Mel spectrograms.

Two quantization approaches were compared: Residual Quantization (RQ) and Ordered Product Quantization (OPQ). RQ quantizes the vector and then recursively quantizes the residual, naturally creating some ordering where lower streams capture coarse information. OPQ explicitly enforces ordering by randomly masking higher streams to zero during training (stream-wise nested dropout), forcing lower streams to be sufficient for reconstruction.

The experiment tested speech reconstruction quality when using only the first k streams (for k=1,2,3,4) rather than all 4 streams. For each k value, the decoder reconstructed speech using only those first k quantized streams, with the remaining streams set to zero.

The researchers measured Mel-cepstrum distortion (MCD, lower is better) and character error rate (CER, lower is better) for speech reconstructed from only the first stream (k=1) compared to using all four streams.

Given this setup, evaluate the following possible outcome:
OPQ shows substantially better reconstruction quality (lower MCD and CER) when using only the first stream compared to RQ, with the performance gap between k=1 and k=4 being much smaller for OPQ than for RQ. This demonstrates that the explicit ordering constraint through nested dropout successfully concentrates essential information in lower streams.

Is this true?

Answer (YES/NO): YES